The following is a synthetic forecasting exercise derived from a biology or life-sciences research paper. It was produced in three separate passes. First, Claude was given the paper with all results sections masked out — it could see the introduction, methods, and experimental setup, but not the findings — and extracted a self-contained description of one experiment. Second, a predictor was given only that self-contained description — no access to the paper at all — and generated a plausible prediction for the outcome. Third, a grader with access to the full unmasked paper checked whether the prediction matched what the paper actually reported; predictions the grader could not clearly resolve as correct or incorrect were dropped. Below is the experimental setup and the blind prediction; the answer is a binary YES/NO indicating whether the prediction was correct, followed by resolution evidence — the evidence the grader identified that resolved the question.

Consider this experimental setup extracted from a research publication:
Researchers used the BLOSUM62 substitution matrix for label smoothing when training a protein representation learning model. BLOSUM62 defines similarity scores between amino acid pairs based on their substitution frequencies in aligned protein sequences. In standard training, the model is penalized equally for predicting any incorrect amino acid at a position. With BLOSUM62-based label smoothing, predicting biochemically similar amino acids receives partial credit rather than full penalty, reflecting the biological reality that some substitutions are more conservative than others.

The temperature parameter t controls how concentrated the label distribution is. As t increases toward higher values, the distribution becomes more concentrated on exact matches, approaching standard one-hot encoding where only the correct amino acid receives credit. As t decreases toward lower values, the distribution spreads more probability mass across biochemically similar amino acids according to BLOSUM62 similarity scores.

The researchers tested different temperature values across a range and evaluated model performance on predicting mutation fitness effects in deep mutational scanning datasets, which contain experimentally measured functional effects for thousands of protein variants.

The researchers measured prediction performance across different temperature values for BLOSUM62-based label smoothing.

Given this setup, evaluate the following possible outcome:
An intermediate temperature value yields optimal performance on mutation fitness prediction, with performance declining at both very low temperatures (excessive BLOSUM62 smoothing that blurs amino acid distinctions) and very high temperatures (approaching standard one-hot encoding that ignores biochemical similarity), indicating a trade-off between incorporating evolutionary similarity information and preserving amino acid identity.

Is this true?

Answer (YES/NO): NO